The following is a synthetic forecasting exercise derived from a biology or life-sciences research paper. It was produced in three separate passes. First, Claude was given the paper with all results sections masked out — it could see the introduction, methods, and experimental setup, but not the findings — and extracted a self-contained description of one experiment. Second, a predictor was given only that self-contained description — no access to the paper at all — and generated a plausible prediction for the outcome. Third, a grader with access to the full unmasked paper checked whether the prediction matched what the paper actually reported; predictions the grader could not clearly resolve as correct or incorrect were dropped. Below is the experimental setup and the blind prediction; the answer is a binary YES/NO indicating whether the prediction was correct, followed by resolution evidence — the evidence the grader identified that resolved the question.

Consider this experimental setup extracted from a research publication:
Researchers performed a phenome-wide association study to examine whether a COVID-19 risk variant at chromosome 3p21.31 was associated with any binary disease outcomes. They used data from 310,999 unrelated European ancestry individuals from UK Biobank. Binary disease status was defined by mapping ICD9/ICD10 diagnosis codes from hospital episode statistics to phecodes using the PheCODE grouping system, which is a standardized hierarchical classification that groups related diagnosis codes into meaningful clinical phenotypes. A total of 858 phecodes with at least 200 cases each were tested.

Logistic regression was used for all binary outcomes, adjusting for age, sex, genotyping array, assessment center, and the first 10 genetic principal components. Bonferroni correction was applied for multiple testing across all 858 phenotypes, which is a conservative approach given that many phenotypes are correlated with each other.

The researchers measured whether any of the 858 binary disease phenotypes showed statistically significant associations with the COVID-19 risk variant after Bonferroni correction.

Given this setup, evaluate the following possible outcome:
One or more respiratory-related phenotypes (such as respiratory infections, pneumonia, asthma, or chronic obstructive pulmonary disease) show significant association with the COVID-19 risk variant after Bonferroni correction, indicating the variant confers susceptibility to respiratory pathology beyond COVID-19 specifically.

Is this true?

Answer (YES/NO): NO